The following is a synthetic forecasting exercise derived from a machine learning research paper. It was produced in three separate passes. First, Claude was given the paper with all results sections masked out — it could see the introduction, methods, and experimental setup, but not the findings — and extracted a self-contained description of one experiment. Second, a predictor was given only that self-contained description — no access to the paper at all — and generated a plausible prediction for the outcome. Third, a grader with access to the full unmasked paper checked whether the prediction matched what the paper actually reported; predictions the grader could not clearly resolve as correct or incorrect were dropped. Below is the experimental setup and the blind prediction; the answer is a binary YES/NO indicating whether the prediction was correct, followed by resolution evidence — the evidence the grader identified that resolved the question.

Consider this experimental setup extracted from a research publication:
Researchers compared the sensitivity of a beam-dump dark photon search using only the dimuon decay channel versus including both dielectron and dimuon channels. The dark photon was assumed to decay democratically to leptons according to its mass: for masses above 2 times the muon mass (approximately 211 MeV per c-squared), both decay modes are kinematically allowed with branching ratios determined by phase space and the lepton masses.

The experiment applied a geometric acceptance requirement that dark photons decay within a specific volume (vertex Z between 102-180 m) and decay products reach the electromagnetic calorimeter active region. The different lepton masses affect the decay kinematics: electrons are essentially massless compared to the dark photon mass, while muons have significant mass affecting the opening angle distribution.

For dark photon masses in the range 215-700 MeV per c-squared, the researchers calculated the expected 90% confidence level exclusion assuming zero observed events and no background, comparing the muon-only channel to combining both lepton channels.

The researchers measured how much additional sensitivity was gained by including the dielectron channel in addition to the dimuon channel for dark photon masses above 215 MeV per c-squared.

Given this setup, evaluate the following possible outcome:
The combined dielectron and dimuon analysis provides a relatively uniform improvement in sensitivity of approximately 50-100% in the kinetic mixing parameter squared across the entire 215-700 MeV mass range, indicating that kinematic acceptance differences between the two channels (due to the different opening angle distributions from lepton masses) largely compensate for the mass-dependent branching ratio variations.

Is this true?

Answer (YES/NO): NO